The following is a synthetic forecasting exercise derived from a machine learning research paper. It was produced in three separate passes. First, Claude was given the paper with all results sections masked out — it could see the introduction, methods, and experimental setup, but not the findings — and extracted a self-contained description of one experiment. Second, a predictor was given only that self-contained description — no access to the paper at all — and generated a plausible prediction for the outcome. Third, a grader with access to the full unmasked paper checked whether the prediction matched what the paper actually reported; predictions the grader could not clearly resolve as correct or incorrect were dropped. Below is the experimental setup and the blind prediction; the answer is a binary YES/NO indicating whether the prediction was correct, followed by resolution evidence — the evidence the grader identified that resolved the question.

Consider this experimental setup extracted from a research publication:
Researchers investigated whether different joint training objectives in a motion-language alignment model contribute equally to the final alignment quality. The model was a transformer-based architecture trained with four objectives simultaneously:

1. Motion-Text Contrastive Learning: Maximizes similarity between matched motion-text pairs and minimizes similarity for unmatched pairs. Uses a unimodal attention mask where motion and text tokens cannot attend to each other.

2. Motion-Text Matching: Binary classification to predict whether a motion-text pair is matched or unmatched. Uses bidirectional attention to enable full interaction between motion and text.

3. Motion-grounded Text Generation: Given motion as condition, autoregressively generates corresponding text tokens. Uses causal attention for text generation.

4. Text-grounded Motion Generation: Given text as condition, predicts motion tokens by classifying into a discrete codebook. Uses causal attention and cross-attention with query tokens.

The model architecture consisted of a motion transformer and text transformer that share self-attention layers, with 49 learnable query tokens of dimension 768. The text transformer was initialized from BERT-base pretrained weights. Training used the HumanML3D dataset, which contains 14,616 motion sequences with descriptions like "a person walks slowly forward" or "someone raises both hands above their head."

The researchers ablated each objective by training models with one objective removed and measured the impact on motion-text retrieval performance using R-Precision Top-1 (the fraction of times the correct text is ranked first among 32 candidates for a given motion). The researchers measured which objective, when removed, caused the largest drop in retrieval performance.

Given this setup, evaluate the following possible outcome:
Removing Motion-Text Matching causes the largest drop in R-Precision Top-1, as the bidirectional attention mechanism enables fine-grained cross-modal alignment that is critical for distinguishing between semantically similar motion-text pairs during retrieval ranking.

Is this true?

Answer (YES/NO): YES